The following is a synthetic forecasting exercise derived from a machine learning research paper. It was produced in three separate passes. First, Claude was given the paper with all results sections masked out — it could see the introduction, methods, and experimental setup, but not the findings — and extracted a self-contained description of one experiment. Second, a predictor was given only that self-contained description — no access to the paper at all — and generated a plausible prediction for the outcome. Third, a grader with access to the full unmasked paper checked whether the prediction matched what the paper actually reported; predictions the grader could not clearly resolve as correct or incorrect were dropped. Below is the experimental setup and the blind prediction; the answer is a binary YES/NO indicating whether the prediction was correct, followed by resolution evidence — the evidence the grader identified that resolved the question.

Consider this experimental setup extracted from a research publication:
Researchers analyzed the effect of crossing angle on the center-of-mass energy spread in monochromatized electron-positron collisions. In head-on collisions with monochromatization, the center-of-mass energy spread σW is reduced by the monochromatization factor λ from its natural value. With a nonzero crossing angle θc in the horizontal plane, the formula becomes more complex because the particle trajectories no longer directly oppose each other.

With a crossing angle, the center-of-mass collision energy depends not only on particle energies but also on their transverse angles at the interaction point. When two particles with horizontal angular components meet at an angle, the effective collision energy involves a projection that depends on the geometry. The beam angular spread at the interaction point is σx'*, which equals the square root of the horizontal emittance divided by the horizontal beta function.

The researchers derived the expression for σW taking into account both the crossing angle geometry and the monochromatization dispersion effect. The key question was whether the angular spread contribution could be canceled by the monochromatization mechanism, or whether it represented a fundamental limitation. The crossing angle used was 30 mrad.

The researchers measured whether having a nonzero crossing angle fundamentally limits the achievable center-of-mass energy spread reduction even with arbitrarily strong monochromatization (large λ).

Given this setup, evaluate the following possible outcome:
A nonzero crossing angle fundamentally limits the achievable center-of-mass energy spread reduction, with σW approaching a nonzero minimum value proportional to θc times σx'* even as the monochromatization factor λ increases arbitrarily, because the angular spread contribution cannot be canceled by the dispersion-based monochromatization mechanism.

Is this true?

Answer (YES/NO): YES